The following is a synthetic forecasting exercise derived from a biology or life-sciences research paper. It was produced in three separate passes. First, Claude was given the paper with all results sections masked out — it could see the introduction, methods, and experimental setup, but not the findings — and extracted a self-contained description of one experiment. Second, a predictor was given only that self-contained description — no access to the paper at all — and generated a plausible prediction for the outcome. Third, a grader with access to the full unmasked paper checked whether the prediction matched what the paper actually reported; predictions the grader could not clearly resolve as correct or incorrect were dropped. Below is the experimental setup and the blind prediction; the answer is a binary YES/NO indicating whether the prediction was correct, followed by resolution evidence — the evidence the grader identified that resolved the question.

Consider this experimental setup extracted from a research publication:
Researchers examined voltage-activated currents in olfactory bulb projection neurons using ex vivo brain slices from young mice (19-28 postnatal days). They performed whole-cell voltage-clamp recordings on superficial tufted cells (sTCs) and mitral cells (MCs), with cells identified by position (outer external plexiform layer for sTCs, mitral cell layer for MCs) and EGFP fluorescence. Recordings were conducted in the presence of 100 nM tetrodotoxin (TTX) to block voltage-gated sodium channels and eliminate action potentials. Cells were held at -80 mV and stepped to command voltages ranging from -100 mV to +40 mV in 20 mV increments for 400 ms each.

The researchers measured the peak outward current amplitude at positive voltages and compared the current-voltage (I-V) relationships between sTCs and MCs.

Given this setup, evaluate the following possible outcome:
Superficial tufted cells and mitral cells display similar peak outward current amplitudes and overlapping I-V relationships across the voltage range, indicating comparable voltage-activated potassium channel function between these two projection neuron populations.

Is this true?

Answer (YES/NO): NO